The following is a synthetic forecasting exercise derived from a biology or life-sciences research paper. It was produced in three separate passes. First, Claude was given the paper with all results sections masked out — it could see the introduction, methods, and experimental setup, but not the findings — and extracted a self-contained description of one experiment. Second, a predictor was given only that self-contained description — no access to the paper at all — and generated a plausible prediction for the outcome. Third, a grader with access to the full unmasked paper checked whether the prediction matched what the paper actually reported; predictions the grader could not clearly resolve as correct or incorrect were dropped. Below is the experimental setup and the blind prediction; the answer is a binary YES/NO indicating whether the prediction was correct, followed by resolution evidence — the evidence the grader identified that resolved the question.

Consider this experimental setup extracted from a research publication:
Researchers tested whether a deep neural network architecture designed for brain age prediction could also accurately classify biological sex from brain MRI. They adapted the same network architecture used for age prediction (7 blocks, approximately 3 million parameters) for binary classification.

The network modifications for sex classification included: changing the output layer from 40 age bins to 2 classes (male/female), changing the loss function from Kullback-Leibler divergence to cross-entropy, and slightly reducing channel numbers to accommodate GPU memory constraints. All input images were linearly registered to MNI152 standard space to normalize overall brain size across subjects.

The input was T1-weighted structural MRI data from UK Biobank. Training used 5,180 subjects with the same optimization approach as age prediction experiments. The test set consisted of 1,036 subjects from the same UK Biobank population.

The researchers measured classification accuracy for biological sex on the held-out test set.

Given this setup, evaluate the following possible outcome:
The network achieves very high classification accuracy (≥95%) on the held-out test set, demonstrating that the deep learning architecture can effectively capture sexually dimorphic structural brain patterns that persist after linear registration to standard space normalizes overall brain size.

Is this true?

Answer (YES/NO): YES